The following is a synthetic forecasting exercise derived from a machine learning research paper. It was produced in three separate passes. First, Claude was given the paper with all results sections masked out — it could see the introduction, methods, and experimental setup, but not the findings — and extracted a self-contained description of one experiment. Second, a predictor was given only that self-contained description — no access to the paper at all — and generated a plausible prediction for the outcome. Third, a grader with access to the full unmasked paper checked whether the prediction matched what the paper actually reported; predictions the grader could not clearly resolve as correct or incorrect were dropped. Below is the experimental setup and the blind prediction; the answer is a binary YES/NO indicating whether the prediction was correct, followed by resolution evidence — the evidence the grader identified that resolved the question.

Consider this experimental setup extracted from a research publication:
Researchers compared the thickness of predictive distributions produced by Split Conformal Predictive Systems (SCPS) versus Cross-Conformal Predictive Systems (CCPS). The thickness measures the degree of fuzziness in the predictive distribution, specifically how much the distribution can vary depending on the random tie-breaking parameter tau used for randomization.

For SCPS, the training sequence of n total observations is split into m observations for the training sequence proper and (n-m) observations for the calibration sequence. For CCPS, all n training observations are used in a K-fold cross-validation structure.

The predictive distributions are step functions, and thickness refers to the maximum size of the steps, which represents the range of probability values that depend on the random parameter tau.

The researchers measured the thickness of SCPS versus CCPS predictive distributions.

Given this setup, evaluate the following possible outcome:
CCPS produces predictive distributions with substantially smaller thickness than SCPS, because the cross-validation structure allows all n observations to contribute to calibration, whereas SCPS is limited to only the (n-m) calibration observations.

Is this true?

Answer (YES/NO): YES